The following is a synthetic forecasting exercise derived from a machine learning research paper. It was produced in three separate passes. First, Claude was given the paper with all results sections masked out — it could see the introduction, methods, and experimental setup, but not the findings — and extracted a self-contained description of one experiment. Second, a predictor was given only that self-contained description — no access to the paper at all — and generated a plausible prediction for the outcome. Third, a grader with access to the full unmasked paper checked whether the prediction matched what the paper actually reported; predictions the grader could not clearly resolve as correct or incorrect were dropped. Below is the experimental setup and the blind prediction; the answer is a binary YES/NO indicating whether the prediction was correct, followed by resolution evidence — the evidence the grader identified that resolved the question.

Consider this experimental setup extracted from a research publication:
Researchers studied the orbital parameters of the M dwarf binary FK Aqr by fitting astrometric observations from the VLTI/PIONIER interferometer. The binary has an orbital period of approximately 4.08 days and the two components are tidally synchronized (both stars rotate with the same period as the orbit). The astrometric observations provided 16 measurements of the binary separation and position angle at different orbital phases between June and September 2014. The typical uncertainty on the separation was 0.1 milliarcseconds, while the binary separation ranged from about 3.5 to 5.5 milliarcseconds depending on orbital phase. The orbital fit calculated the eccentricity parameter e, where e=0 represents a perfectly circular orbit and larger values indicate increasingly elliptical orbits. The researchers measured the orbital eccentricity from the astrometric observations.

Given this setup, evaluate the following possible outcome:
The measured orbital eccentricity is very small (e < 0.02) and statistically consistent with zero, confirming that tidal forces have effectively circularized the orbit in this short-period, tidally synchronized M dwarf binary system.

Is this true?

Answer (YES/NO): YES